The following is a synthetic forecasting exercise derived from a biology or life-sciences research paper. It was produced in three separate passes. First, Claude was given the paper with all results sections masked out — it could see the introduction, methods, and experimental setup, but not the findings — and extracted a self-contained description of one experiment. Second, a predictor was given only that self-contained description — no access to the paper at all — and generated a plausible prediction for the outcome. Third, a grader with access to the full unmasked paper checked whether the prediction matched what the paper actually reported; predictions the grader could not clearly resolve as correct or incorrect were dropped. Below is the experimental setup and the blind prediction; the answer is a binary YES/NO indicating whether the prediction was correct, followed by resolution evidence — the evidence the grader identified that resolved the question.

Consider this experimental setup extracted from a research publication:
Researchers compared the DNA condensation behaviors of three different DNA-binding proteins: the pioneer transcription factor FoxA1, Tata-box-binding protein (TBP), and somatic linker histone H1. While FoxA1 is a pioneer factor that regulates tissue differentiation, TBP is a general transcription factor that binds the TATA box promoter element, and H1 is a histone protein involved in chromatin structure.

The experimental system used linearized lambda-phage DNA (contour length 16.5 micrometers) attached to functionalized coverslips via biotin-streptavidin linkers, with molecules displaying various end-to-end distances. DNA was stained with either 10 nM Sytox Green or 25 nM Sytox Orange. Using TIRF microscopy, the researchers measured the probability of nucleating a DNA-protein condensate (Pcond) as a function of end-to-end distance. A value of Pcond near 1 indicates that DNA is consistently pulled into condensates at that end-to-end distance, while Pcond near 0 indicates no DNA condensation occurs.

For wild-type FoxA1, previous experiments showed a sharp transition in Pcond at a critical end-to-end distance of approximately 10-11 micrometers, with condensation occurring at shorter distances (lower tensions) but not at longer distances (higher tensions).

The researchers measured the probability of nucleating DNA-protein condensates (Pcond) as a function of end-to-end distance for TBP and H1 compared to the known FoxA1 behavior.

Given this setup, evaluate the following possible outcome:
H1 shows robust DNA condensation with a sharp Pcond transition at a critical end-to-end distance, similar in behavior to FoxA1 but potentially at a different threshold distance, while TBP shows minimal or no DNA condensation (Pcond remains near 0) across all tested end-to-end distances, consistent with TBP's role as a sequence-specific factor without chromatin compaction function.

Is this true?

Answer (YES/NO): NO